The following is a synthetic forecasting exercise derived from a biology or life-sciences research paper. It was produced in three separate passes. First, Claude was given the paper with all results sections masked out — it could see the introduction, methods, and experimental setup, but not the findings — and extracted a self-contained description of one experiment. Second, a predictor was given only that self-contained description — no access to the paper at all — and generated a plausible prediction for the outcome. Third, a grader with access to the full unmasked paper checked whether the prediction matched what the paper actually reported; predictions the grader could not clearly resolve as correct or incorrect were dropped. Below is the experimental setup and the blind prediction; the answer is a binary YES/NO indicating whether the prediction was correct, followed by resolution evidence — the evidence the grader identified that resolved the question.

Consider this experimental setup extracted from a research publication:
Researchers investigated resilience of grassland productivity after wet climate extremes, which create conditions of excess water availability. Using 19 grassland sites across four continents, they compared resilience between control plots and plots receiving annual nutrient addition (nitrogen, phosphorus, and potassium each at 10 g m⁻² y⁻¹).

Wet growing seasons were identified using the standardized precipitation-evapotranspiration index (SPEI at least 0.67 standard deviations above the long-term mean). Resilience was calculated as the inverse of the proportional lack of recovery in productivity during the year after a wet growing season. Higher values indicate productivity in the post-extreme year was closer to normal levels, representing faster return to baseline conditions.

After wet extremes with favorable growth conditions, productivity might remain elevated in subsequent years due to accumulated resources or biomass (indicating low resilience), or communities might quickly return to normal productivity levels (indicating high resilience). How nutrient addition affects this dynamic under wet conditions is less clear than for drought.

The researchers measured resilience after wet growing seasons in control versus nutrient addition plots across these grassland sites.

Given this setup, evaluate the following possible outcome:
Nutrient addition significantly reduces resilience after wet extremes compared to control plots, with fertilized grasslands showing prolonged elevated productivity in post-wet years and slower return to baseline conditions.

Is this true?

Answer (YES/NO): NO